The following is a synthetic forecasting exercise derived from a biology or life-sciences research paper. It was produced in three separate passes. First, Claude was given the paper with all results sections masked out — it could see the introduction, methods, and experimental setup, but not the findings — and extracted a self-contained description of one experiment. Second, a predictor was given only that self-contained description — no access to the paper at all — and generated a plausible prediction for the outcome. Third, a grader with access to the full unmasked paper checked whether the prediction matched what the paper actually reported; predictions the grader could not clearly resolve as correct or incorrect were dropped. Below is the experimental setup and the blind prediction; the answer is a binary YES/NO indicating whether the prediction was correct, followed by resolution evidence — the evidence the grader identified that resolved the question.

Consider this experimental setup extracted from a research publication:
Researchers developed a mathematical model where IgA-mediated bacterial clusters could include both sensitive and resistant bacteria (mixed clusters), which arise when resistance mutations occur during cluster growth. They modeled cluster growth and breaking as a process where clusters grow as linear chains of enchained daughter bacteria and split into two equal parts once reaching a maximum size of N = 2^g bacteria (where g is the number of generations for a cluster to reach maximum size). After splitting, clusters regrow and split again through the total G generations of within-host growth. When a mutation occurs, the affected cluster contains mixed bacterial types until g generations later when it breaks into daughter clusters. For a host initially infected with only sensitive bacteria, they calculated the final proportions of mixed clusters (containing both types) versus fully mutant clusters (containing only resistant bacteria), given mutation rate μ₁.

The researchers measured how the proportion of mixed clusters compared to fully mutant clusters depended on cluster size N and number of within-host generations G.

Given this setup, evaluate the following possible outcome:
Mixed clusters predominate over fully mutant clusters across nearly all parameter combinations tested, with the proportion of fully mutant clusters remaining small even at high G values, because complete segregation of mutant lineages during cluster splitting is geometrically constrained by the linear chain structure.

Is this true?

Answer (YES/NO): NO